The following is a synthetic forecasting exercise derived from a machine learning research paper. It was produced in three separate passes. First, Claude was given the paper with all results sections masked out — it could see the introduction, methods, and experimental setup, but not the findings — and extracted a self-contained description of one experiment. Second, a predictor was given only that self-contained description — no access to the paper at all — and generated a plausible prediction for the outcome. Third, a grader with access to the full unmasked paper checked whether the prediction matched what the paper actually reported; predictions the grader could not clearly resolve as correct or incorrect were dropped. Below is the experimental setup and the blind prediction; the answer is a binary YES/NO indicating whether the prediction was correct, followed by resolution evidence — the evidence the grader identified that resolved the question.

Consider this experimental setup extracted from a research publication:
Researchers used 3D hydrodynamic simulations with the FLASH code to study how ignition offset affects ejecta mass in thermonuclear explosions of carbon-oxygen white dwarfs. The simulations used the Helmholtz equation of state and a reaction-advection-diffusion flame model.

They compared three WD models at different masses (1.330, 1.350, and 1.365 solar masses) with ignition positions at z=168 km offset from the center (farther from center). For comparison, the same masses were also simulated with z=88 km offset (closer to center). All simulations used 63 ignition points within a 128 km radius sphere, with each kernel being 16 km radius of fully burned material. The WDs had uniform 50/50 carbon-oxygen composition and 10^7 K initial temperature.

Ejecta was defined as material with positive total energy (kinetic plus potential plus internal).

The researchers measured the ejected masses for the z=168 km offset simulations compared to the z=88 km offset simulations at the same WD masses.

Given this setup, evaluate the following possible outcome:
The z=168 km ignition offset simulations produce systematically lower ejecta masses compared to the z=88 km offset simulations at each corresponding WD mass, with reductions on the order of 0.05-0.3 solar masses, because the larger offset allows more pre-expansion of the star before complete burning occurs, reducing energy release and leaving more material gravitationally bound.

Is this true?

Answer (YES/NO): NO